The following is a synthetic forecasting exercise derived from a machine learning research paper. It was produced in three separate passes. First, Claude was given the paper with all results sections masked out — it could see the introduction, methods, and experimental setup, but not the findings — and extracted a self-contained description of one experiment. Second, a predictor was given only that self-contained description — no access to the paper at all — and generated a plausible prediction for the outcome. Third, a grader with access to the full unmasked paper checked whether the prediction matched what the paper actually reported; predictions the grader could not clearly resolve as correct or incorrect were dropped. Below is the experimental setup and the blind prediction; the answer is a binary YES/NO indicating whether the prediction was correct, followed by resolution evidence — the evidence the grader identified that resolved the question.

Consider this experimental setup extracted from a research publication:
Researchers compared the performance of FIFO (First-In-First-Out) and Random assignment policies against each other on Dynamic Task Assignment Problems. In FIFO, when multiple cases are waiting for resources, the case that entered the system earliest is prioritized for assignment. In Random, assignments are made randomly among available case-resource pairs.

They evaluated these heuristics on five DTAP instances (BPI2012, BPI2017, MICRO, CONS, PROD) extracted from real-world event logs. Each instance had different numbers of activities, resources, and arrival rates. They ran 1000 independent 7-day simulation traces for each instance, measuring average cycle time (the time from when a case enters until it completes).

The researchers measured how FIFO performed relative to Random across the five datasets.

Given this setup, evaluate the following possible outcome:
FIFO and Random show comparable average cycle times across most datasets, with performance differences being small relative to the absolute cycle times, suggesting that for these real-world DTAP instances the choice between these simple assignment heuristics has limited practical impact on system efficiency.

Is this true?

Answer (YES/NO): YES